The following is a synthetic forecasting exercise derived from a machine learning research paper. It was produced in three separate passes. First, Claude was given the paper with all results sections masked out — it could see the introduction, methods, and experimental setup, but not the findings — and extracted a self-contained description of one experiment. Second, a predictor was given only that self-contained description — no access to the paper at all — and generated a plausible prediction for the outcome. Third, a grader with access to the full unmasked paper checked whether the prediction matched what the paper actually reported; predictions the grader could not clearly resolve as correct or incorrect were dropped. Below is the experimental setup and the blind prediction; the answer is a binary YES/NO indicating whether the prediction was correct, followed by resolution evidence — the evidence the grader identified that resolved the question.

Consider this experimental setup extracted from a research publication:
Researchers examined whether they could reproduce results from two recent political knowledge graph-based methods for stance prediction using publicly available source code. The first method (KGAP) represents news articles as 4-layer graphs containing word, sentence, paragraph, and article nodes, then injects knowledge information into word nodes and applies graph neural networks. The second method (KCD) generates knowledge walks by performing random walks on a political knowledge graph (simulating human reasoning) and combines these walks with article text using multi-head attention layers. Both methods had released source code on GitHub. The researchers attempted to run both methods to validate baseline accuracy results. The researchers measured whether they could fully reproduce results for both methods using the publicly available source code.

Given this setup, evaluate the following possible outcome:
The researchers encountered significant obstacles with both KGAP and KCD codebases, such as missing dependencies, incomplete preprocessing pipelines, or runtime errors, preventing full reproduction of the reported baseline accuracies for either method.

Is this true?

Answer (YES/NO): YES